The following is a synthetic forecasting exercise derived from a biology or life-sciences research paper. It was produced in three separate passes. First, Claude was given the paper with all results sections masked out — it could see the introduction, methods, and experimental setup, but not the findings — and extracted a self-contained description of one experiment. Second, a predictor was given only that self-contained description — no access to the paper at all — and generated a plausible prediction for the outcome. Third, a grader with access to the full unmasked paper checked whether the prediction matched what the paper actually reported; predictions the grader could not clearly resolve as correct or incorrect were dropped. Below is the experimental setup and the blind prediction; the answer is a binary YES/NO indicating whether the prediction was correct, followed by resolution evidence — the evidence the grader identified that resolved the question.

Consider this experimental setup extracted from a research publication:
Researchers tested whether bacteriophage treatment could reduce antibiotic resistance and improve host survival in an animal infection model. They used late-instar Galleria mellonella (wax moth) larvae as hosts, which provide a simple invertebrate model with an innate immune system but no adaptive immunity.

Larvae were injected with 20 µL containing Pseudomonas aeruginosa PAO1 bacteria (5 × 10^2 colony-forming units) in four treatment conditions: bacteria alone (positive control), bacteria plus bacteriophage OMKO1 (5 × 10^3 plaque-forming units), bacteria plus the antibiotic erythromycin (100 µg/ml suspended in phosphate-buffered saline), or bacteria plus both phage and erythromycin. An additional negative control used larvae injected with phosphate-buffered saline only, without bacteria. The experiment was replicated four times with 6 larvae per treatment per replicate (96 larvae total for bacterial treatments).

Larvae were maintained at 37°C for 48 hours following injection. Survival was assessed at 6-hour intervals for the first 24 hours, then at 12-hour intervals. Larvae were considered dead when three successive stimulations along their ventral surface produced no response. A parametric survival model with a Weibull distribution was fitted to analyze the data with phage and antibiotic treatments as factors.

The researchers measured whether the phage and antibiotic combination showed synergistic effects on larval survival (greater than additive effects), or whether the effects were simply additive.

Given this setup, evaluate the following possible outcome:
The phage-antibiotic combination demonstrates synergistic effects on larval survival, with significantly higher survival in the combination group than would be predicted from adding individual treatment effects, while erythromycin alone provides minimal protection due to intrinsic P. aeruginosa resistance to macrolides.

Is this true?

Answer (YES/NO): NO